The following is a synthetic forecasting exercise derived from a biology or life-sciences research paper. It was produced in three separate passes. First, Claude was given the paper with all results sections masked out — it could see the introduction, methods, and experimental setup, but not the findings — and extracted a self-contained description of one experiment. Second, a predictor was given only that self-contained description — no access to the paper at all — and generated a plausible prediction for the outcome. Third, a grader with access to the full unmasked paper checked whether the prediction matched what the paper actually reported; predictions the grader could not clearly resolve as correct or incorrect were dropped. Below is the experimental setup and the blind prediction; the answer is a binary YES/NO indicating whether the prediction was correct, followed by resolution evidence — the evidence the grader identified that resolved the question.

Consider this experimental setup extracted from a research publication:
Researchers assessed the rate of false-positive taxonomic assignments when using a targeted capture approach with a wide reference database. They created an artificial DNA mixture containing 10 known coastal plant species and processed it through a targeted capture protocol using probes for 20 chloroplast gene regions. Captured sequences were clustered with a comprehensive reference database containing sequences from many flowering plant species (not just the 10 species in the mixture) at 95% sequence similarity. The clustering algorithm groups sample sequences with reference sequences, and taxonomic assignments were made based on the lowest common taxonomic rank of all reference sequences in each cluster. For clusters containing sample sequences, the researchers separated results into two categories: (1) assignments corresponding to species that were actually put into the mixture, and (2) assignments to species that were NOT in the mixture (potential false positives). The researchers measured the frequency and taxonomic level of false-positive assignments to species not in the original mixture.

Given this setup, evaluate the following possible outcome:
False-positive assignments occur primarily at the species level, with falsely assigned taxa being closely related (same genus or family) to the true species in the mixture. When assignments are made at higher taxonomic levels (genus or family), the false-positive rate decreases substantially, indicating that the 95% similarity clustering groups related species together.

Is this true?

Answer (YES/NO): NO